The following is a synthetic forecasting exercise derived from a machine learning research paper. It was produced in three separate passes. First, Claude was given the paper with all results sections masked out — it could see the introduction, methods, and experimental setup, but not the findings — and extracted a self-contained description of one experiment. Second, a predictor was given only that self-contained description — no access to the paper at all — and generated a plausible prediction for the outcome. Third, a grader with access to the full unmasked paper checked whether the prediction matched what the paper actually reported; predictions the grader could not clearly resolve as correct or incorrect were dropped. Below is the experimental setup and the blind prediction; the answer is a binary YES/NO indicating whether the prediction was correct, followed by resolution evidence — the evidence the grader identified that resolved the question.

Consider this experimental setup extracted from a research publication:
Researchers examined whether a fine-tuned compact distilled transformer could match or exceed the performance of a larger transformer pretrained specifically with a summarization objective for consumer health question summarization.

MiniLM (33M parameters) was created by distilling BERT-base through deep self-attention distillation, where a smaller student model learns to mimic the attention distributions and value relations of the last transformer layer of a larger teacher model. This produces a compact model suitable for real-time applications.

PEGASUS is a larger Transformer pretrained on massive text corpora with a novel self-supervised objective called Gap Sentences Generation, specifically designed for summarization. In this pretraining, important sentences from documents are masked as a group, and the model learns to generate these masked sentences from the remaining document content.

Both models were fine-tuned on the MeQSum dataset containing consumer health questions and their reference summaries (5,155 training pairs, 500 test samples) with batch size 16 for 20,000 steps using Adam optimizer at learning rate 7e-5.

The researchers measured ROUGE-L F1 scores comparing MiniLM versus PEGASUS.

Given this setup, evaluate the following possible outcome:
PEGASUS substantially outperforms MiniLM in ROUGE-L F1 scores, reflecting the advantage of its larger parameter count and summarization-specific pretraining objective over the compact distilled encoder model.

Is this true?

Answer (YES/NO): NO